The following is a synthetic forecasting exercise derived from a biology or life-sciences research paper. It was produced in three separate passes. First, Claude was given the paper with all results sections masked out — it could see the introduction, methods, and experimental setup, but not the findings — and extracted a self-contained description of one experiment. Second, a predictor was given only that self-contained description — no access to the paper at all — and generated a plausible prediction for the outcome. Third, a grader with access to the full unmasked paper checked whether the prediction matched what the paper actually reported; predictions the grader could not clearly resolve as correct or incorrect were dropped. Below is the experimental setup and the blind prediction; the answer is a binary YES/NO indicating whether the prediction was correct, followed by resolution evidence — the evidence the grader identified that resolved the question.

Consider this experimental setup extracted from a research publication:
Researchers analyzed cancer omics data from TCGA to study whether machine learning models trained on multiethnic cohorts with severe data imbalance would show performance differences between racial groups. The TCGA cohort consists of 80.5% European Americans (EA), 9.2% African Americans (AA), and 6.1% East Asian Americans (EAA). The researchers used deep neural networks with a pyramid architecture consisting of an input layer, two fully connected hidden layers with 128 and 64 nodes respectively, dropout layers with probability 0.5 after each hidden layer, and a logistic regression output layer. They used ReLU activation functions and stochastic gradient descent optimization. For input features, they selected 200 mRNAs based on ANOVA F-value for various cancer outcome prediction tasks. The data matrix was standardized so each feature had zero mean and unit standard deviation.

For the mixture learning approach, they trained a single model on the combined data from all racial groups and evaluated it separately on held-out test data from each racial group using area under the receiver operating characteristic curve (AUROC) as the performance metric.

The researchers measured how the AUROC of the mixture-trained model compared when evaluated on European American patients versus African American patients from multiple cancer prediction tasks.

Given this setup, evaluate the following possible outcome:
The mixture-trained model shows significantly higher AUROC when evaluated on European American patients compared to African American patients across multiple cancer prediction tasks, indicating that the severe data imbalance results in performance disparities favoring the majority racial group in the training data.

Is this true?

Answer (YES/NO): YES